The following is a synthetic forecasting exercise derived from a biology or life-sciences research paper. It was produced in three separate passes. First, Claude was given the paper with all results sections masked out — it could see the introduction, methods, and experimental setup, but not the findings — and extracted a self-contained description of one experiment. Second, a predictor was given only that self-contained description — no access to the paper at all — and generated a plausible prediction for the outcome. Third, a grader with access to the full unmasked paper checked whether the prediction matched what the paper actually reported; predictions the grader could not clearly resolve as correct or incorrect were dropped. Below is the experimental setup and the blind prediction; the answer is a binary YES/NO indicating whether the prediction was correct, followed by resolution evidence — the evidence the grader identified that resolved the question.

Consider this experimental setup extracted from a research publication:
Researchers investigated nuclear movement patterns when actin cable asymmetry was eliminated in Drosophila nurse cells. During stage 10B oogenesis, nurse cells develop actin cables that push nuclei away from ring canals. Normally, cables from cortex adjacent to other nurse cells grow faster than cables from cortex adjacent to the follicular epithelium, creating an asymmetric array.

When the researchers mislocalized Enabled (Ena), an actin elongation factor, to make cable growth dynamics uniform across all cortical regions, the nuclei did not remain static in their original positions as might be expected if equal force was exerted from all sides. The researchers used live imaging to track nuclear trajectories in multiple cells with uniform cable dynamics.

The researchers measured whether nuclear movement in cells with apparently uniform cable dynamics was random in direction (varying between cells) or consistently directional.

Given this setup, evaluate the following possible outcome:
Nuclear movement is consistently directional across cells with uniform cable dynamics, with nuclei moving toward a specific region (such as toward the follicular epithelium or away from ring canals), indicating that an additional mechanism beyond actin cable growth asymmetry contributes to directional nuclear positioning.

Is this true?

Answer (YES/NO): NO